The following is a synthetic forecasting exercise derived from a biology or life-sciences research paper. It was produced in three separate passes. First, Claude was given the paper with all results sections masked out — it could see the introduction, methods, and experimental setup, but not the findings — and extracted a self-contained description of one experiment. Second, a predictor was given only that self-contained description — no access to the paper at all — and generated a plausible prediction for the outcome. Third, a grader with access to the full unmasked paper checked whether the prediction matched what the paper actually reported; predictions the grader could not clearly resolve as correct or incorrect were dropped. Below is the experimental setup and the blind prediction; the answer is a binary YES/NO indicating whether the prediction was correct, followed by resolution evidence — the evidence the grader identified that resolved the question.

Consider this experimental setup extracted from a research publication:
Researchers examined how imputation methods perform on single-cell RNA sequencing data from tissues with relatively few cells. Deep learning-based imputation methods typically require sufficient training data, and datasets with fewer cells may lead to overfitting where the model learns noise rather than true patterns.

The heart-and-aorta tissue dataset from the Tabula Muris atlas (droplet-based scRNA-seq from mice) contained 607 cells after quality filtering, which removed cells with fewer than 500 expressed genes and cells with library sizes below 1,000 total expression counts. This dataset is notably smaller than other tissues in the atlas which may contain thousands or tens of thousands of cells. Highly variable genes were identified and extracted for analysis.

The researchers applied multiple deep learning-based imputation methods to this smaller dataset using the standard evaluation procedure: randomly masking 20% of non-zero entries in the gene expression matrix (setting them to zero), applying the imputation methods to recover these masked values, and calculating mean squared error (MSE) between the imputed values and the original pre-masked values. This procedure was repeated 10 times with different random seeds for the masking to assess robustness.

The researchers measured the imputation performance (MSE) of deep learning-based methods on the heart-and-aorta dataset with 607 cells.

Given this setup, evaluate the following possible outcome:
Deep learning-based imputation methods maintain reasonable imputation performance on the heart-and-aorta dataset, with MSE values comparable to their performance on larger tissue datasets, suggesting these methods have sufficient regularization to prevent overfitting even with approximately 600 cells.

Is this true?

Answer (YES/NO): YES